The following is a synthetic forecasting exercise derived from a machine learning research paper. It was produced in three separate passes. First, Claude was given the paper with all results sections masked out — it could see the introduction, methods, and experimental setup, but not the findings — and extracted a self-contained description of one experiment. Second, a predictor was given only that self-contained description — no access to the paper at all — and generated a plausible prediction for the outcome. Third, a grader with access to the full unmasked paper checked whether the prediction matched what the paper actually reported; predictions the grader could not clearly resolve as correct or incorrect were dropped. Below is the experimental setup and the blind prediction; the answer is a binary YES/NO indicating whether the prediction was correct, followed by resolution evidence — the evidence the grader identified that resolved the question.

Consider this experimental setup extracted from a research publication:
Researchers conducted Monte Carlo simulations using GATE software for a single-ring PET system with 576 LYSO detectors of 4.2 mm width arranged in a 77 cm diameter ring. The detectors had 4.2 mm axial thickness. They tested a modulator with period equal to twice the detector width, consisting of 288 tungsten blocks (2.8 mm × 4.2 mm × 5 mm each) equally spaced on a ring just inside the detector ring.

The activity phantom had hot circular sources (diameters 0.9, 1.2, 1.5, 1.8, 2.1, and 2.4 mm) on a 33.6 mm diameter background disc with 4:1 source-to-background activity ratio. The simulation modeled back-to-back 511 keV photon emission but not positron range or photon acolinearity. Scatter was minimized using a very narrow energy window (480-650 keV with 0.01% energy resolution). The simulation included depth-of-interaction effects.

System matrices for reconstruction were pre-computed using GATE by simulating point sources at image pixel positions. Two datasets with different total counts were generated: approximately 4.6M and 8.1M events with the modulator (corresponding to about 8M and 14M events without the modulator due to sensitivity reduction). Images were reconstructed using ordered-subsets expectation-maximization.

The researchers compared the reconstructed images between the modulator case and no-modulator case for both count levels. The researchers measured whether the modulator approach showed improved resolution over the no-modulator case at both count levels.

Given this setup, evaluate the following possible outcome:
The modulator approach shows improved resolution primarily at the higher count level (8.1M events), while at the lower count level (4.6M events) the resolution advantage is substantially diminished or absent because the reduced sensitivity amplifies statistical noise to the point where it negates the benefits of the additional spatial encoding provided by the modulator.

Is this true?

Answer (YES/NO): NO